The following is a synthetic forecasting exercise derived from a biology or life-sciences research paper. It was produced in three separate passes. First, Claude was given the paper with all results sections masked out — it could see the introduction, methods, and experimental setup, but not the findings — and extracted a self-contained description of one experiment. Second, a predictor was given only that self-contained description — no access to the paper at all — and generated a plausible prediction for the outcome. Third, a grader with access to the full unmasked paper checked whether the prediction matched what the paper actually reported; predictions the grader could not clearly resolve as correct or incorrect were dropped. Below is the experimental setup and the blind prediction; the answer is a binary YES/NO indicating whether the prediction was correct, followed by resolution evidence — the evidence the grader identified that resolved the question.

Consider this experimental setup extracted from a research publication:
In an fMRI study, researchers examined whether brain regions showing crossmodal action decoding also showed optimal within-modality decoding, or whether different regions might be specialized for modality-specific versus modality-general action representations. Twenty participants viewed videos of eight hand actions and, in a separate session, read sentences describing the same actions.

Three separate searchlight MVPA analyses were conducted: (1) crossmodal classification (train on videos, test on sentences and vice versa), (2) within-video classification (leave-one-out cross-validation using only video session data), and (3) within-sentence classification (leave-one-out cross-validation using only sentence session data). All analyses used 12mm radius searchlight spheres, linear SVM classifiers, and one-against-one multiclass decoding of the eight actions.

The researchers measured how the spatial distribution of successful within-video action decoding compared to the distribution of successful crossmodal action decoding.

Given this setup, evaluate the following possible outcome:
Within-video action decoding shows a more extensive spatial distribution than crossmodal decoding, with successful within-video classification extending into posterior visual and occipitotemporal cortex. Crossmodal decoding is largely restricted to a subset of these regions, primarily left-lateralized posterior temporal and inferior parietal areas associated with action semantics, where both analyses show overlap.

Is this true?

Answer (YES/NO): NO